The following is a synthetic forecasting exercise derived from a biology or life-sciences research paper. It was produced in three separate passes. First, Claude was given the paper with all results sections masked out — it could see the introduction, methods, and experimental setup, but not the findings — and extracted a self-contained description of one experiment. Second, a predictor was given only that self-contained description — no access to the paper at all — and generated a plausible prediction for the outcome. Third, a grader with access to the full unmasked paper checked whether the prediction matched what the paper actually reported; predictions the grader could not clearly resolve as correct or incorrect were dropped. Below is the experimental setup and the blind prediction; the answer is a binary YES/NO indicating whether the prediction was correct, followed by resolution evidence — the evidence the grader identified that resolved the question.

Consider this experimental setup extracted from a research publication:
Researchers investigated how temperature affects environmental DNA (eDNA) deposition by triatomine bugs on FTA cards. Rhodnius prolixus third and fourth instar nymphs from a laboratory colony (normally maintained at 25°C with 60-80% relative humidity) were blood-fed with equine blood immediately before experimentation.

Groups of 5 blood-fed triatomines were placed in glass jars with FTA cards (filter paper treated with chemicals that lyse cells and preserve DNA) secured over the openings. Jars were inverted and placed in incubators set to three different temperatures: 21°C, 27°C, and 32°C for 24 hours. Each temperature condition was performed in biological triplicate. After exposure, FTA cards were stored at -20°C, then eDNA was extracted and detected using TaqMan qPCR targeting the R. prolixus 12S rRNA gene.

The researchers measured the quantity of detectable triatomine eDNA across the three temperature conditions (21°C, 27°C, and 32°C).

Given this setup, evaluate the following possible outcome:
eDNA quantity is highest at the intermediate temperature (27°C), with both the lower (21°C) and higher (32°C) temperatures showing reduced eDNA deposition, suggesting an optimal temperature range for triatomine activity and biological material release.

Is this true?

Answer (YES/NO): YES